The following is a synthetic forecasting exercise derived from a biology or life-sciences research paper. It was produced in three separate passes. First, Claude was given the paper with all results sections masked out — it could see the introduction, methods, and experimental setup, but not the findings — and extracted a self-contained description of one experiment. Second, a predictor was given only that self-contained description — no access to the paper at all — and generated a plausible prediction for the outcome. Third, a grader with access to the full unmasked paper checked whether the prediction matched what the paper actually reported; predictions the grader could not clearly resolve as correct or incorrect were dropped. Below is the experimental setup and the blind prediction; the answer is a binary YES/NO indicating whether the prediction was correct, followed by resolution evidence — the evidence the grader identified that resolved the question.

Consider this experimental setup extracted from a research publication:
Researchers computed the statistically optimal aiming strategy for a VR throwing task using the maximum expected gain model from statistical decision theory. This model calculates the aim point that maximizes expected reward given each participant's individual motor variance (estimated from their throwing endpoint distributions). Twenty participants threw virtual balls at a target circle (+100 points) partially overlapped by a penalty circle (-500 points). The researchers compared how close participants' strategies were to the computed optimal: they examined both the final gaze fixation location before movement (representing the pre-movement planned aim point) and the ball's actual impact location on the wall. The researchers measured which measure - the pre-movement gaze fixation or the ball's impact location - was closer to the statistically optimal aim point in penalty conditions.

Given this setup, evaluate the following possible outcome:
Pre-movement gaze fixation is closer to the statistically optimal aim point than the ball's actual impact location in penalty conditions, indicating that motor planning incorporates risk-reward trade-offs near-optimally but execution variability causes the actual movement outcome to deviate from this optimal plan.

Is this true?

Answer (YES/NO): NO